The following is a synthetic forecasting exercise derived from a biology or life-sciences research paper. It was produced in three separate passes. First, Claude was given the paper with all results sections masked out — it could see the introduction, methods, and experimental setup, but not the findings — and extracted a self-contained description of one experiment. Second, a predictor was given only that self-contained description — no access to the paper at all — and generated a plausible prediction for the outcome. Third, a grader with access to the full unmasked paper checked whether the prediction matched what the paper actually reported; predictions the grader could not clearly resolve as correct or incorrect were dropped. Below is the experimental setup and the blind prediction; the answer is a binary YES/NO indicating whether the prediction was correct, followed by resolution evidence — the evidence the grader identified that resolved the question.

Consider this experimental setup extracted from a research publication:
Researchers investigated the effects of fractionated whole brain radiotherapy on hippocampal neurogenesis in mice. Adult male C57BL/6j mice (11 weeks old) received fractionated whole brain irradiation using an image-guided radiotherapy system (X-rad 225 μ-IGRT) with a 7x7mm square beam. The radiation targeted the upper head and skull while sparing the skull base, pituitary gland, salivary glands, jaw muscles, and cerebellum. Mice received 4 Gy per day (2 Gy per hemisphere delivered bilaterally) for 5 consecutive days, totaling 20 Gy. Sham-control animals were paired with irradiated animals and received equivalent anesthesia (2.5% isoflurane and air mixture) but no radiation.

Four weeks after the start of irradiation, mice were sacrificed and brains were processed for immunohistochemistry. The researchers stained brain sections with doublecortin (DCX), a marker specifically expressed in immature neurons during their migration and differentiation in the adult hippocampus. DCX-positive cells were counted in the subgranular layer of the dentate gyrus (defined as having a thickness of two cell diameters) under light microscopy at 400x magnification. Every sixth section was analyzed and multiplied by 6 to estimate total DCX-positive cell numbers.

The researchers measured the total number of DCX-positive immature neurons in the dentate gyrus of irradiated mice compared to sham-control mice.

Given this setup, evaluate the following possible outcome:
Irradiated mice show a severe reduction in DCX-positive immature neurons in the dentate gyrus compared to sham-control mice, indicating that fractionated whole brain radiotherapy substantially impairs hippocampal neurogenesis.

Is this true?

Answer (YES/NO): YES